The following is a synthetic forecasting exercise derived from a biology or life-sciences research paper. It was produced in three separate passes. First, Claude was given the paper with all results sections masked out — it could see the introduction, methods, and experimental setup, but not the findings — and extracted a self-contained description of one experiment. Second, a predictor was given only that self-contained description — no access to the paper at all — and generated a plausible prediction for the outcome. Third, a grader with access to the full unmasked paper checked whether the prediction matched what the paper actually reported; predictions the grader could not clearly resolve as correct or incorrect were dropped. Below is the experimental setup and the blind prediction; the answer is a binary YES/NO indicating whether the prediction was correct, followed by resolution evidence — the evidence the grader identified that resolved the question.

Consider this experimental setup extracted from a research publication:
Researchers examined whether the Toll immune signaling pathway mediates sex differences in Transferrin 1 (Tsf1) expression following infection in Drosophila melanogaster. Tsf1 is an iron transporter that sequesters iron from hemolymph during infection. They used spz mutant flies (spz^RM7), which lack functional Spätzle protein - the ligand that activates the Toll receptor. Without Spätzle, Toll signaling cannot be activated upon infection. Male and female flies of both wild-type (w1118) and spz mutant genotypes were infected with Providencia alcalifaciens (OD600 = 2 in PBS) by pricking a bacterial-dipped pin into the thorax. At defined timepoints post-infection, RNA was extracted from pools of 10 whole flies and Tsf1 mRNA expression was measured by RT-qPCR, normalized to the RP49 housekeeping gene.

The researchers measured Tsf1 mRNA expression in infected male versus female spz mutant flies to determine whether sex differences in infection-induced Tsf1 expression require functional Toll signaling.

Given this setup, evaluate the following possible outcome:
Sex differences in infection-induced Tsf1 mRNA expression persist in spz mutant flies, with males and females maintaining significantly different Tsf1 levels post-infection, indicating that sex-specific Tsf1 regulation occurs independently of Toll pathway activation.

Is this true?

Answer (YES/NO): NO